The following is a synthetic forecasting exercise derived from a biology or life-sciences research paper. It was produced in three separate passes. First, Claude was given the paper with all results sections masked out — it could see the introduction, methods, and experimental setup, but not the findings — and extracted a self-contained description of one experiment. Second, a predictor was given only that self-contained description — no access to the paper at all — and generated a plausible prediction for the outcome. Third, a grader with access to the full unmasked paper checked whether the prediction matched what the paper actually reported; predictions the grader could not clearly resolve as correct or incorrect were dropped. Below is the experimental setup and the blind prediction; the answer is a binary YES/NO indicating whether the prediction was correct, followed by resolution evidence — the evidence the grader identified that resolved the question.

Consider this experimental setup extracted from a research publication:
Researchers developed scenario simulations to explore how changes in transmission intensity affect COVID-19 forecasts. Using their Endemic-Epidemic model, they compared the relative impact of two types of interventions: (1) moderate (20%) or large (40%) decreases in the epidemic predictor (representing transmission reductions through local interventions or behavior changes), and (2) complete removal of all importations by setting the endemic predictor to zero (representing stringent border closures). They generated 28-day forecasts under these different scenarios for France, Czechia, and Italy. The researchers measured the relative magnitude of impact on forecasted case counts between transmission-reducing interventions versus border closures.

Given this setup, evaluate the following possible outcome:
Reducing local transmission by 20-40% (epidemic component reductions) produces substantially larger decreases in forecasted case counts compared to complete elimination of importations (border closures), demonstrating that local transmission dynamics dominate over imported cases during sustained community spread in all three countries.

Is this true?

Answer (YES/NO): YES